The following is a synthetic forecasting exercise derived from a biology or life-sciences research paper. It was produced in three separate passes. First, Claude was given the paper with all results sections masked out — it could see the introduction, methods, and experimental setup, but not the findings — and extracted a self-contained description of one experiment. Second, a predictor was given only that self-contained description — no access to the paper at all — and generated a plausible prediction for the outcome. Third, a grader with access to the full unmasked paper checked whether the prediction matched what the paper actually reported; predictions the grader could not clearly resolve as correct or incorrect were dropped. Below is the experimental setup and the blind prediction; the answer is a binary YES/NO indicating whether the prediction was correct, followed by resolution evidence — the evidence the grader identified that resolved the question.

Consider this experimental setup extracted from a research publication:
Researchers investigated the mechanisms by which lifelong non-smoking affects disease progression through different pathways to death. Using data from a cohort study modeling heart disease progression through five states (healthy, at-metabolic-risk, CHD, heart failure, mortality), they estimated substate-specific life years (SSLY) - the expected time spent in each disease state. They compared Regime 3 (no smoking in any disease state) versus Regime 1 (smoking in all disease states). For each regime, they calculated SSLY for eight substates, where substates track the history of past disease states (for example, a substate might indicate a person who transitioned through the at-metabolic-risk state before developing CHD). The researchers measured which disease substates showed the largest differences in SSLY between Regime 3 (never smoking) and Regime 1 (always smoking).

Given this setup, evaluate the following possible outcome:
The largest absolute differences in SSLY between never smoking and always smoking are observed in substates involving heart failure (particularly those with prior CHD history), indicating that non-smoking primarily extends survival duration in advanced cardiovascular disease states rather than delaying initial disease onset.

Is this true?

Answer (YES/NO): NO